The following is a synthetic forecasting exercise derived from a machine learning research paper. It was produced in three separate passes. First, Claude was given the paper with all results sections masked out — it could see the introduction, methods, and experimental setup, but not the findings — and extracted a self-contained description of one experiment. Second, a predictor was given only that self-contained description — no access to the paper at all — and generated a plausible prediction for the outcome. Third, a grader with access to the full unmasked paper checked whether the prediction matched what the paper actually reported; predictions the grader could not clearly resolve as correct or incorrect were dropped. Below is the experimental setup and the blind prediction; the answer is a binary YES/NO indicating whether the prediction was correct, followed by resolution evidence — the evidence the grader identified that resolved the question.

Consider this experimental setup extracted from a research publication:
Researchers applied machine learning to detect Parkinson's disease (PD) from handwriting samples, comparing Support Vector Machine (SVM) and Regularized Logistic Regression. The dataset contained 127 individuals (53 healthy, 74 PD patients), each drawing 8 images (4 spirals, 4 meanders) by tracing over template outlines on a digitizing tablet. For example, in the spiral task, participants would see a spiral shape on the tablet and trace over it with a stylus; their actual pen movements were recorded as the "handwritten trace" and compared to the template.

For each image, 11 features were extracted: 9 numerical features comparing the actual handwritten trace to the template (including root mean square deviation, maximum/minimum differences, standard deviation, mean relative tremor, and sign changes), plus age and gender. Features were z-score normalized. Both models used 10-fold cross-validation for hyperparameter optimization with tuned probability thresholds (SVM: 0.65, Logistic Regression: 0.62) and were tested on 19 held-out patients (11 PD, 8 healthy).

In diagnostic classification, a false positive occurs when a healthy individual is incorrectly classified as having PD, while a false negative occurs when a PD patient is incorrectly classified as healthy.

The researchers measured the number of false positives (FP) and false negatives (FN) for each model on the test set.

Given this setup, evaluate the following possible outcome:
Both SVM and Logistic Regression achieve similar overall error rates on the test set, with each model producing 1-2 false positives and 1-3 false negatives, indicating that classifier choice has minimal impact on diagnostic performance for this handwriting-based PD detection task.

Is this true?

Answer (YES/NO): NO